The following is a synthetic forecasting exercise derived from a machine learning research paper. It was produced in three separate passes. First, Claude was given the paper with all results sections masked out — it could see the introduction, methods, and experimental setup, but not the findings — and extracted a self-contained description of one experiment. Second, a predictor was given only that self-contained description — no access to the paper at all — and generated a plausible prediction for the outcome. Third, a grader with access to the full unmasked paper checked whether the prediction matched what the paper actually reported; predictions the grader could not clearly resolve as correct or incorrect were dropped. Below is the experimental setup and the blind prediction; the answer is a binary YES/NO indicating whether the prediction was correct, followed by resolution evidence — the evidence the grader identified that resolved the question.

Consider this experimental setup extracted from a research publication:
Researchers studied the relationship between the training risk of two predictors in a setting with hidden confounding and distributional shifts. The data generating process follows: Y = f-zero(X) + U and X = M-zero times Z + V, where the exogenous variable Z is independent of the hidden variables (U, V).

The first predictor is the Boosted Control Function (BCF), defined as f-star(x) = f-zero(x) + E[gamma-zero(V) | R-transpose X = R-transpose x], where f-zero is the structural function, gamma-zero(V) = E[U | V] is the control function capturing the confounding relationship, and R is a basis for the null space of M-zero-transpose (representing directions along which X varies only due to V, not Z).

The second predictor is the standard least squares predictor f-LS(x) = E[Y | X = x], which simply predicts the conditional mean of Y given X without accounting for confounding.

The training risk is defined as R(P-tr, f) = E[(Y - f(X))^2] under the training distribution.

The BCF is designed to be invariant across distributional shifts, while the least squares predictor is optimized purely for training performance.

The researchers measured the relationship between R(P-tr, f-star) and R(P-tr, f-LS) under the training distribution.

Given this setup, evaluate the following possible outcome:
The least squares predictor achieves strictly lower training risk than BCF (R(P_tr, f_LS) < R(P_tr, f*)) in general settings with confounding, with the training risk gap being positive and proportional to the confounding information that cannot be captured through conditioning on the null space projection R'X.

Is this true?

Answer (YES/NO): YES